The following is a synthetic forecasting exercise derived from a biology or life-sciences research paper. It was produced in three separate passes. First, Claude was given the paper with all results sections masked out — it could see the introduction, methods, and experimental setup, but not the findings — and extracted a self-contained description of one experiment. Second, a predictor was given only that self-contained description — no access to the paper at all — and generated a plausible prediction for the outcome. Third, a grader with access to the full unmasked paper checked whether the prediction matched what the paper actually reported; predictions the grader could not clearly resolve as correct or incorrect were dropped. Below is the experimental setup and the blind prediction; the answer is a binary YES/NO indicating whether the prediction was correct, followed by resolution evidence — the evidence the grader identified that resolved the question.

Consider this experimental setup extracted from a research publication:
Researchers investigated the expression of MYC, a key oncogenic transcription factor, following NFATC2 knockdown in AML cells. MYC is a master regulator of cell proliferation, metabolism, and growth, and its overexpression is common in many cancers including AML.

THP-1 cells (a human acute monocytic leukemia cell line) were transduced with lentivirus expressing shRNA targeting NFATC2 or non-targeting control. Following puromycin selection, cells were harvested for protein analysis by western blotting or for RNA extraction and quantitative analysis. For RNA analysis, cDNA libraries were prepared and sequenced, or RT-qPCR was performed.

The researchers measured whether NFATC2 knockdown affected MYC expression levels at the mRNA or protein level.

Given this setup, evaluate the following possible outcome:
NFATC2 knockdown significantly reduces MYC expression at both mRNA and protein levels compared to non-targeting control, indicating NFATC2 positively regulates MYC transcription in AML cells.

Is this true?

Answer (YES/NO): NO